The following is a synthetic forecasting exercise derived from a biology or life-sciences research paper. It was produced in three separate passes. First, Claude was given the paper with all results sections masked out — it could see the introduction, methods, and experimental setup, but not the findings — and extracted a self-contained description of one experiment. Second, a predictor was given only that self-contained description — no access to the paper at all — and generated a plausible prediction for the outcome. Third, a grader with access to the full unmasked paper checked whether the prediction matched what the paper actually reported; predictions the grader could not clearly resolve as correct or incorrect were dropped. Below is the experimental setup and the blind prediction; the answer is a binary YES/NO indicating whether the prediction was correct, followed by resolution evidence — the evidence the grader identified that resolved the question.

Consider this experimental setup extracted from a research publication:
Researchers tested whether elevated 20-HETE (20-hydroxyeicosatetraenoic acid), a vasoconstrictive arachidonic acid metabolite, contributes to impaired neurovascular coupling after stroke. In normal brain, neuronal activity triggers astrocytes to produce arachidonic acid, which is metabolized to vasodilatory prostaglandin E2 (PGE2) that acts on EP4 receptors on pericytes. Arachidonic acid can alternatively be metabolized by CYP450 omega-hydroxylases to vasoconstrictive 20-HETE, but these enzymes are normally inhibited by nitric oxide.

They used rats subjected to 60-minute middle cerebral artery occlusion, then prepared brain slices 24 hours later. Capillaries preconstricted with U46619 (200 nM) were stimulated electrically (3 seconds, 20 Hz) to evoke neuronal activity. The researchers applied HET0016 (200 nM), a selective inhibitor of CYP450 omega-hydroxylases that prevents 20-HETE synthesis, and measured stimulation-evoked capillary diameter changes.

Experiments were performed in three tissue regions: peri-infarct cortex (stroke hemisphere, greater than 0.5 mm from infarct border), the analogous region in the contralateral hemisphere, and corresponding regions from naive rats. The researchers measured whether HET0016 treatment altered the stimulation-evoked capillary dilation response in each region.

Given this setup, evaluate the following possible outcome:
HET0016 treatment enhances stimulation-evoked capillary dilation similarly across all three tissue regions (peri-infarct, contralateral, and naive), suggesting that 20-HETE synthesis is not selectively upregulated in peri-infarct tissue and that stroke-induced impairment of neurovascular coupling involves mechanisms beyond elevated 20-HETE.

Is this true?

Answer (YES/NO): NO